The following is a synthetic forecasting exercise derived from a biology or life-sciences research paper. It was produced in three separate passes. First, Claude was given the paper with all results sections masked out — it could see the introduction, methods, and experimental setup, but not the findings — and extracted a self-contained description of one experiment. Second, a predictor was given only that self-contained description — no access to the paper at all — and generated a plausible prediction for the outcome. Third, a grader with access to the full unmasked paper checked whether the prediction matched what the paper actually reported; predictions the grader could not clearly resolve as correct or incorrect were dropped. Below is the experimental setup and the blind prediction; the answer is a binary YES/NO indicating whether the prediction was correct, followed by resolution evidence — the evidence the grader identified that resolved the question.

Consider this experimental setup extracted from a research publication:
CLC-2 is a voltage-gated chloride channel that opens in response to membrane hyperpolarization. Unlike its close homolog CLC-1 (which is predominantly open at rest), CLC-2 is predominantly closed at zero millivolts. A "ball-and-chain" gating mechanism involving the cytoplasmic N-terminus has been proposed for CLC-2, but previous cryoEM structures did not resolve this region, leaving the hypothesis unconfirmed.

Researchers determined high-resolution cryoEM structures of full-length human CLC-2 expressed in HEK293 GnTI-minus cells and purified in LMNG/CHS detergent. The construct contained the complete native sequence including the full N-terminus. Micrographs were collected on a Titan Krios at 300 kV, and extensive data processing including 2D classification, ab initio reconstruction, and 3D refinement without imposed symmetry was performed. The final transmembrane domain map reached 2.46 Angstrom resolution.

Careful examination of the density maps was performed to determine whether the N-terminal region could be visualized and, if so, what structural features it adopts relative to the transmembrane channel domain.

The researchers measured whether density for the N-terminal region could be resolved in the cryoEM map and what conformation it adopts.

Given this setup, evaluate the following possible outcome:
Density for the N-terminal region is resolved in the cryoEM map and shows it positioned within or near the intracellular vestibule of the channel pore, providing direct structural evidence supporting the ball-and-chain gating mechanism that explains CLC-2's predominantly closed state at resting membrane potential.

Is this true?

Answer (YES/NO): YES